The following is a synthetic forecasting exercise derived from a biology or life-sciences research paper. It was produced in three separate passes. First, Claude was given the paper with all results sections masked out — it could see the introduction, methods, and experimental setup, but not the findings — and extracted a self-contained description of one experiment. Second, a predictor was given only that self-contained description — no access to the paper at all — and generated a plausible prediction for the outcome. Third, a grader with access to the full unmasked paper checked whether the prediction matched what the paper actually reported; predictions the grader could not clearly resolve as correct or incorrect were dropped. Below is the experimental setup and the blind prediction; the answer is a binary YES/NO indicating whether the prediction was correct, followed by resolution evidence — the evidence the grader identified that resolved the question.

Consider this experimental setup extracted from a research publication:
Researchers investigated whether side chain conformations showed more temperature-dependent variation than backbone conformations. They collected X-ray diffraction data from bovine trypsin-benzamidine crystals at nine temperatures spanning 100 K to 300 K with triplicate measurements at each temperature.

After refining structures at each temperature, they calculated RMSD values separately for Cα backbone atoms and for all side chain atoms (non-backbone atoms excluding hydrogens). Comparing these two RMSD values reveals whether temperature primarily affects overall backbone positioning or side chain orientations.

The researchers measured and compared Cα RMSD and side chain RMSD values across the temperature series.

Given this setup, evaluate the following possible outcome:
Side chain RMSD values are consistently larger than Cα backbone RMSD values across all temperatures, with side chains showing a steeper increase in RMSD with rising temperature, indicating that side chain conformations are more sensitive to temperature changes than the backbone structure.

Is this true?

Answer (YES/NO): YES